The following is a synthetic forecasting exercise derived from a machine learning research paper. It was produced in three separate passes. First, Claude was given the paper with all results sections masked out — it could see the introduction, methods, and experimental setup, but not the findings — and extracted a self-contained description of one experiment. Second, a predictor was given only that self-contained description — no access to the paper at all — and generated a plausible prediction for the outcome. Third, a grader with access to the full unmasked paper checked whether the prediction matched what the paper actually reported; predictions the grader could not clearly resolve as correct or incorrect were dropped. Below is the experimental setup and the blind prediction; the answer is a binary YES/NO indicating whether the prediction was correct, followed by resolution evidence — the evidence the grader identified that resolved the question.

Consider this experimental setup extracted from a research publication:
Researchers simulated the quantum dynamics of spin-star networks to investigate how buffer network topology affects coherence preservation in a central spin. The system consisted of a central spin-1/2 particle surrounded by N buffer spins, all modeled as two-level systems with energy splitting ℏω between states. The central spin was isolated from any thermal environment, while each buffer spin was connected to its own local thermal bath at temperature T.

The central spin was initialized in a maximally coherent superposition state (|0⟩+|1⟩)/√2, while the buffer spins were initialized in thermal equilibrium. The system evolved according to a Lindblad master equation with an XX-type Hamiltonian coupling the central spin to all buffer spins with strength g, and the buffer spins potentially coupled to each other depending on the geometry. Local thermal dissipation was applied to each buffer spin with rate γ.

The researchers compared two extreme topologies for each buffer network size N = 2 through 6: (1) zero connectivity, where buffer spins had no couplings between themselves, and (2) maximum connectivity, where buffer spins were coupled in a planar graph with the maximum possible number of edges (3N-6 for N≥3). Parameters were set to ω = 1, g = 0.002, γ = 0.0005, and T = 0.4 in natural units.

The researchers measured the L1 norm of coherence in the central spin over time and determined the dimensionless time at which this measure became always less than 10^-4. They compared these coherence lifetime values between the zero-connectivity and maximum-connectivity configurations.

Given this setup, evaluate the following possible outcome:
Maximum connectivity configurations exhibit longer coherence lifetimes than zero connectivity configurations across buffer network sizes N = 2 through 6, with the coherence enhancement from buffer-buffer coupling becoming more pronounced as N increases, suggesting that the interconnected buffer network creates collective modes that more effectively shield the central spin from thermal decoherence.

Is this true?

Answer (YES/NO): NO